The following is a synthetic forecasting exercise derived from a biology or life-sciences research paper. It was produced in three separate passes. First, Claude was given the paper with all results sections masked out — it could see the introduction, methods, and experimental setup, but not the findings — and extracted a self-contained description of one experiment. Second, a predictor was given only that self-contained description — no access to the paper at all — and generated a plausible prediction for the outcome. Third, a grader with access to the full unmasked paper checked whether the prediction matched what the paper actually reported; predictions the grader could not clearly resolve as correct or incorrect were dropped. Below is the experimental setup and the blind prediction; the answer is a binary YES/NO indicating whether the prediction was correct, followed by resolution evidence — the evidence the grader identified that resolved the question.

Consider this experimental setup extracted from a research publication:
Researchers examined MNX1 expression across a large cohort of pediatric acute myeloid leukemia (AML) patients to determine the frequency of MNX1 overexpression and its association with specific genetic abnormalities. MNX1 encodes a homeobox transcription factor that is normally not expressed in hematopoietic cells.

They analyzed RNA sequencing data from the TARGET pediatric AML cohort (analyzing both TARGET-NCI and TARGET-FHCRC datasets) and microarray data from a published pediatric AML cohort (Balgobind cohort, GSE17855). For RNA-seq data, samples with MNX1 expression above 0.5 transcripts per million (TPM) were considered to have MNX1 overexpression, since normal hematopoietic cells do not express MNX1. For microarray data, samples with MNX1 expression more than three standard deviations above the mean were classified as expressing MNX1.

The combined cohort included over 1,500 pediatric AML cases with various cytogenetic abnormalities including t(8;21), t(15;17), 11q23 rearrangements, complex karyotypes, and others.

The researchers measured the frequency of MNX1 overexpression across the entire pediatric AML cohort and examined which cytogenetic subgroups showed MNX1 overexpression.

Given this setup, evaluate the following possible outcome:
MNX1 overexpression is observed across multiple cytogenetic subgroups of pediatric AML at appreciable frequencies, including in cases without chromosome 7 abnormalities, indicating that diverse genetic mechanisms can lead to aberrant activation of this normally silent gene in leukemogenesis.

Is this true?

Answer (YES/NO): NO